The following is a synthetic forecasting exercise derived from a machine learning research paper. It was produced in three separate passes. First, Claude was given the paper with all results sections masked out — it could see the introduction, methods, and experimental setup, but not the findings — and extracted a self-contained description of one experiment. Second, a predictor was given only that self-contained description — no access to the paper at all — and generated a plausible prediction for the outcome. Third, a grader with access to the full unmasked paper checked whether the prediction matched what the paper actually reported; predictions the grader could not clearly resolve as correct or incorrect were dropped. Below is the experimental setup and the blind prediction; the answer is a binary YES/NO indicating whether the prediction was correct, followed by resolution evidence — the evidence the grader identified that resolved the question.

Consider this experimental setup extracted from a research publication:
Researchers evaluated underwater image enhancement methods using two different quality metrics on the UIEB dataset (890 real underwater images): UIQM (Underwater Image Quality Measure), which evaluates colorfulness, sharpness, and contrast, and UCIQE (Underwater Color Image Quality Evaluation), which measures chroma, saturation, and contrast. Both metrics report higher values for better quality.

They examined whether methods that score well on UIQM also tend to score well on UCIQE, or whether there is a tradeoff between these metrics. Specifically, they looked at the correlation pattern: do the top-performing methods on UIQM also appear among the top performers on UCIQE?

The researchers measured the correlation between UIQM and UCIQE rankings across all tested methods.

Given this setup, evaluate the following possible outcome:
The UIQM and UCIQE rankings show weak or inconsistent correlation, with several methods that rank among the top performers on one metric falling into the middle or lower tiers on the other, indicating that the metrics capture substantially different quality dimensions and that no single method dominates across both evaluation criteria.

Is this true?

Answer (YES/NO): YES